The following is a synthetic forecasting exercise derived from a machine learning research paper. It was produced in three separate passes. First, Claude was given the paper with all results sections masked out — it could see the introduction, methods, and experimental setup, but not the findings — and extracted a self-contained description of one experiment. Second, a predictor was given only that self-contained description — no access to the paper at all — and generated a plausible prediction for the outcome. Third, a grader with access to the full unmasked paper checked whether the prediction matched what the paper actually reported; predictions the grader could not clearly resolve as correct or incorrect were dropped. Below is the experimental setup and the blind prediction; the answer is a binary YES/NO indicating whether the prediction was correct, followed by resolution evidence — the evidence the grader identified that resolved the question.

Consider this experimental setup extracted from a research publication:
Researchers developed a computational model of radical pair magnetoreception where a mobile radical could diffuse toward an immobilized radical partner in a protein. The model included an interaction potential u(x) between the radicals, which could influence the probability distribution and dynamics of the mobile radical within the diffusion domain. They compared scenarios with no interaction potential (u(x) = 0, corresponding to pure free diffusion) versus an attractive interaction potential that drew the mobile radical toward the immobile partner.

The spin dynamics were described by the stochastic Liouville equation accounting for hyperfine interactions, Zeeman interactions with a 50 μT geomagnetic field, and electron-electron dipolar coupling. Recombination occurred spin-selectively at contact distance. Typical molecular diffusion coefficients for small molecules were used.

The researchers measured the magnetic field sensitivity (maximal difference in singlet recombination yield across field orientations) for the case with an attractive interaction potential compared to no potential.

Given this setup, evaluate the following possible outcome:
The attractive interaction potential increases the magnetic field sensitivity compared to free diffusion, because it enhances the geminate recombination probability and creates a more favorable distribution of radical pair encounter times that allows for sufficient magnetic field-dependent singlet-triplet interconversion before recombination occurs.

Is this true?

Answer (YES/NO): YES